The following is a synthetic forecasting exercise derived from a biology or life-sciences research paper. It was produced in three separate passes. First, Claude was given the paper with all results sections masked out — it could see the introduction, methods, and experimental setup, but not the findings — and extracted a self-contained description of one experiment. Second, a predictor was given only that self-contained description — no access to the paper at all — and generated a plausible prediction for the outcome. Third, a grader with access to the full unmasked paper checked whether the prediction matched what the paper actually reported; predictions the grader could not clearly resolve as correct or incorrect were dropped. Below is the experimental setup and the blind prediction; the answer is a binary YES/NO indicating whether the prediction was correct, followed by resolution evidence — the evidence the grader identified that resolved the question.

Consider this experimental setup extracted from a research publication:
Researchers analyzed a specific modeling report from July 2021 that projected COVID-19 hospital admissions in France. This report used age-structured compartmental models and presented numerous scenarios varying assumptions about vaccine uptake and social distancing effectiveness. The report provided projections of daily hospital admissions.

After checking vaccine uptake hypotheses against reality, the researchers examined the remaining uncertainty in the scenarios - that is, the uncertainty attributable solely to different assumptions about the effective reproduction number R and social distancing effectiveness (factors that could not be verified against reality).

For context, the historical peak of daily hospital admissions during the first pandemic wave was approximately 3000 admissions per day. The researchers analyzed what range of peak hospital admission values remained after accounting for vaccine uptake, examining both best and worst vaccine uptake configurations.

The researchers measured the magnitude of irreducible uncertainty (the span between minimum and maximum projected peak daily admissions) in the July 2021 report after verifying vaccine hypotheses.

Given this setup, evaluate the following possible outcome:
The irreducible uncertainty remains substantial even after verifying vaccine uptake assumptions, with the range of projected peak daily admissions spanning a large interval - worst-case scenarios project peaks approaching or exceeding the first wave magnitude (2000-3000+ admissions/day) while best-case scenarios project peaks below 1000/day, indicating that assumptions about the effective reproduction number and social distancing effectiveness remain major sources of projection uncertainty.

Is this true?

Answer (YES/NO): NO